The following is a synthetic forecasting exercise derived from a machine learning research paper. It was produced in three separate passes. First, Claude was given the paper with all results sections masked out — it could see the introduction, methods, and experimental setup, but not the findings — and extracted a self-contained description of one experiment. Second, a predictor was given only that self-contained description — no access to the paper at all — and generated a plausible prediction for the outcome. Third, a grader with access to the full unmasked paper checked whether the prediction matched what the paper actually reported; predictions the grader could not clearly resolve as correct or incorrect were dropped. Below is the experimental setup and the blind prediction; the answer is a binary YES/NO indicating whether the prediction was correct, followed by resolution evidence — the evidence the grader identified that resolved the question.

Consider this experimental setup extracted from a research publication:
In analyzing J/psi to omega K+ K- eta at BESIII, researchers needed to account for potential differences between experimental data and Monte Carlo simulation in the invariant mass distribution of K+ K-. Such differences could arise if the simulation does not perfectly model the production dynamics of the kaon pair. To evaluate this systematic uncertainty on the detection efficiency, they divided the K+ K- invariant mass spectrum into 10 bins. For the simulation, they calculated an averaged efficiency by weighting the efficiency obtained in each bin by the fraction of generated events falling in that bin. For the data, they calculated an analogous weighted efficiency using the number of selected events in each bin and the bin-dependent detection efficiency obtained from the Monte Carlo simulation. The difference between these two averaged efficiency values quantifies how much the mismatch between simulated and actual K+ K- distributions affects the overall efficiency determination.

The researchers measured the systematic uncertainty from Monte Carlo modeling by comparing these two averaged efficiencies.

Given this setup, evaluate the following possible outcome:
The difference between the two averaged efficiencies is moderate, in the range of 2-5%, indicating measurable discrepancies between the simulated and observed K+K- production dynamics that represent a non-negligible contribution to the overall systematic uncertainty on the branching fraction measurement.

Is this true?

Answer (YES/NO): NO